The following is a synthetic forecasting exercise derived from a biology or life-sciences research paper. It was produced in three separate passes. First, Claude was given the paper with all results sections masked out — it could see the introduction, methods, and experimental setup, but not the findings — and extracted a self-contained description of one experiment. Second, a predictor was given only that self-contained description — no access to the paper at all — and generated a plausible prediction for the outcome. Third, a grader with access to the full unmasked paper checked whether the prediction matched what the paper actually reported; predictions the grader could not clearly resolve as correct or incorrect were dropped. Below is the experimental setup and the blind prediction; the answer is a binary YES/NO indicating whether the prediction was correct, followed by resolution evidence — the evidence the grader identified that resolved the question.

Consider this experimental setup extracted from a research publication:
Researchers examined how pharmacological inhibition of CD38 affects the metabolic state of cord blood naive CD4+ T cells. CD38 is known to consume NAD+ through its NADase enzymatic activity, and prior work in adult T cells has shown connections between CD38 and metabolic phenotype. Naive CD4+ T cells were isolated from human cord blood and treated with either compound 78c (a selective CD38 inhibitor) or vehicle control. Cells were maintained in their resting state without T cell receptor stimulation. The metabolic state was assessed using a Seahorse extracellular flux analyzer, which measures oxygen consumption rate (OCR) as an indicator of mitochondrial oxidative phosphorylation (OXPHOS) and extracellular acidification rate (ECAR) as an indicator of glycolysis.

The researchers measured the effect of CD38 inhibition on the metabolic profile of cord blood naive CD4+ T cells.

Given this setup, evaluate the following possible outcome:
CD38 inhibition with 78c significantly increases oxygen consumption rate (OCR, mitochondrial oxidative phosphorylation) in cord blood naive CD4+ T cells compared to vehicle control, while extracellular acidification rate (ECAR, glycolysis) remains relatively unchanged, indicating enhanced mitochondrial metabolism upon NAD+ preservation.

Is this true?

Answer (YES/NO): NO